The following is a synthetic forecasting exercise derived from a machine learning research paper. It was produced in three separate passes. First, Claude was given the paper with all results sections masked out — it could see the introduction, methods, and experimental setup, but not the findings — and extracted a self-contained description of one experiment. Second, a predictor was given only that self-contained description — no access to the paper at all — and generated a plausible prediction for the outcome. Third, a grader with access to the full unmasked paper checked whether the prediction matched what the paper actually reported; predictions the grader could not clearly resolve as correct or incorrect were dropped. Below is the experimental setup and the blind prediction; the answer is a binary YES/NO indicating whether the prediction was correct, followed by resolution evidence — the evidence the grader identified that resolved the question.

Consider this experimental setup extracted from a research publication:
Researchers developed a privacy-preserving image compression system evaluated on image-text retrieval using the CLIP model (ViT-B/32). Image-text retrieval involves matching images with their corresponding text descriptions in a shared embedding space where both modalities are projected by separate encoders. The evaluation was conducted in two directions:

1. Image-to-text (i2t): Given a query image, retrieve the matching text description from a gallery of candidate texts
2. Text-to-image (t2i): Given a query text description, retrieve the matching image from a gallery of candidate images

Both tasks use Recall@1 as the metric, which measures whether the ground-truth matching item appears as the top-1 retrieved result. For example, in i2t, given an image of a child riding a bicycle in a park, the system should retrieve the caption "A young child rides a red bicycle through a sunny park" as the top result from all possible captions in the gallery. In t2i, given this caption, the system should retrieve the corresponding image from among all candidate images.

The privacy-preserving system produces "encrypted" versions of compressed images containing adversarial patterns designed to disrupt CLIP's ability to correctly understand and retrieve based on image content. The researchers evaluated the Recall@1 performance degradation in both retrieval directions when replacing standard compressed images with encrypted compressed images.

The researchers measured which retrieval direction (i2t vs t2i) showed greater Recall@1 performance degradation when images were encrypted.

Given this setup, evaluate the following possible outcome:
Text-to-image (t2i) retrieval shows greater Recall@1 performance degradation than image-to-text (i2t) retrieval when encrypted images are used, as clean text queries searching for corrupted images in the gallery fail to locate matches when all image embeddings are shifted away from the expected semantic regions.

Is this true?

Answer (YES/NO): YES